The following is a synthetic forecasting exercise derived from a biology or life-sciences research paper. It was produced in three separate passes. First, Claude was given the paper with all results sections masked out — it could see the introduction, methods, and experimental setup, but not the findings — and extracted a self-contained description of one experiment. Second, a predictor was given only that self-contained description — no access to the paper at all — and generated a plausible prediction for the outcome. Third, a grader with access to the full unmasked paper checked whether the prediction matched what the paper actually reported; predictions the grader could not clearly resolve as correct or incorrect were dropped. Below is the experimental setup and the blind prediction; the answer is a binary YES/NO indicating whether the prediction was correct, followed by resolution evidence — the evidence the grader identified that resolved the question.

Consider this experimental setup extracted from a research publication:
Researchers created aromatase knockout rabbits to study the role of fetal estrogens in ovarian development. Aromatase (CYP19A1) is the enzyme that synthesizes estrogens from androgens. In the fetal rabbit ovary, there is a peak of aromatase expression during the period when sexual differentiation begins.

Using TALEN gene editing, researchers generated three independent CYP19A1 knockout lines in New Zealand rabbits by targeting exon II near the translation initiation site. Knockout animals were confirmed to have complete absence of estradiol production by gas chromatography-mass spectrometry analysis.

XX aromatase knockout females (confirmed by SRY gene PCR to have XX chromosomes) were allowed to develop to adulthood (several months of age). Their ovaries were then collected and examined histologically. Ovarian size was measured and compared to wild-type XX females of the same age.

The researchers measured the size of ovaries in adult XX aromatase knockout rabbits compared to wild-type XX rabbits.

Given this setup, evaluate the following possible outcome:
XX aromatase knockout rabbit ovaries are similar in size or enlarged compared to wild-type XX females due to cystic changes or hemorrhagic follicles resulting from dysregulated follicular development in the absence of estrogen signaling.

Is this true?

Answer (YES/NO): NO